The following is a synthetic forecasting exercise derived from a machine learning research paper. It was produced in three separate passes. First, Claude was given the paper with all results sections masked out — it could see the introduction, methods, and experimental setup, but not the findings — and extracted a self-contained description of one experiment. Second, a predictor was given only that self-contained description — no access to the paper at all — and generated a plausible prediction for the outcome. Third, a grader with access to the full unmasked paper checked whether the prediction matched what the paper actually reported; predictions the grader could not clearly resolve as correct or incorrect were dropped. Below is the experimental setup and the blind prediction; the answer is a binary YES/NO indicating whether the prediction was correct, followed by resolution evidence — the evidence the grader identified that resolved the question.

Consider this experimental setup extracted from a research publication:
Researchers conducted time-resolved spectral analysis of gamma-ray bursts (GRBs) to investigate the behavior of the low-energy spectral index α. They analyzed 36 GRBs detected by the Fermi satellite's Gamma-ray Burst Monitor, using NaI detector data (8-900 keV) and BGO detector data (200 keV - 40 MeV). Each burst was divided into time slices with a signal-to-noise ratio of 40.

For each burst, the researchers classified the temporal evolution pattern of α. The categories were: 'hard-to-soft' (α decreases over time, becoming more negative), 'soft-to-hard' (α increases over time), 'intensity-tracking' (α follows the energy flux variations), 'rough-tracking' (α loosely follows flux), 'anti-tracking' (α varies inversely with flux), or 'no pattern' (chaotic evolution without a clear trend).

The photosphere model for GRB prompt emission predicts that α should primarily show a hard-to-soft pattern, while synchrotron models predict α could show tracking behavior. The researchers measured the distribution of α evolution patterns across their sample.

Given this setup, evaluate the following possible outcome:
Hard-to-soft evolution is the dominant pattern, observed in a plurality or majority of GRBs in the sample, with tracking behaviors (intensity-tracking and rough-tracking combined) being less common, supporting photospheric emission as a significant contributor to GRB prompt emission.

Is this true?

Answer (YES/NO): NO